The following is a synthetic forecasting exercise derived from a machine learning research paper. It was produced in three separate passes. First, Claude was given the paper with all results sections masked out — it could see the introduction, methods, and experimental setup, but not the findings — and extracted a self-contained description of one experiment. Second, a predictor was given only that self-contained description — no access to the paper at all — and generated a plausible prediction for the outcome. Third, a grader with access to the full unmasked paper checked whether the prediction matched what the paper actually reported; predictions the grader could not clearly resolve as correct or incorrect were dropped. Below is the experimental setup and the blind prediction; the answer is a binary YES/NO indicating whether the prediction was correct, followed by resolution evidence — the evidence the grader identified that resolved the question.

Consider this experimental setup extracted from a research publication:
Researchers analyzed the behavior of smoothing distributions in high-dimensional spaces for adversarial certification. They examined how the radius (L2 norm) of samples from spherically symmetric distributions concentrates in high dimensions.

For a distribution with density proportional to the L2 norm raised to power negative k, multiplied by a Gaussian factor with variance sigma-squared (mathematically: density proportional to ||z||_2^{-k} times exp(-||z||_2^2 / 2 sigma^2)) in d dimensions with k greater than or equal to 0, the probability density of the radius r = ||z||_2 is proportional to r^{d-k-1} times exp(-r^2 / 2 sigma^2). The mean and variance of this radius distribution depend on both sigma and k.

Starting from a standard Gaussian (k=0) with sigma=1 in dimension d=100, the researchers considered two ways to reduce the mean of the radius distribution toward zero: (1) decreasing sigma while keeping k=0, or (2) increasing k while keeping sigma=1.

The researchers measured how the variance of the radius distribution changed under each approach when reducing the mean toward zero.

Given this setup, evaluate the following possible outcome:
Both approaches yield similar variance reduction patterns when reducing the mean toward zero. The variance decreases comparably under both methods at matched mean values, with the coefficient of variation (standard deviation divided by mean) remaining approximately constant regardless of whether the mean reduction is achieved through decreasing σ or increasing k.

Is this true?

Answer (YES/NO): NO